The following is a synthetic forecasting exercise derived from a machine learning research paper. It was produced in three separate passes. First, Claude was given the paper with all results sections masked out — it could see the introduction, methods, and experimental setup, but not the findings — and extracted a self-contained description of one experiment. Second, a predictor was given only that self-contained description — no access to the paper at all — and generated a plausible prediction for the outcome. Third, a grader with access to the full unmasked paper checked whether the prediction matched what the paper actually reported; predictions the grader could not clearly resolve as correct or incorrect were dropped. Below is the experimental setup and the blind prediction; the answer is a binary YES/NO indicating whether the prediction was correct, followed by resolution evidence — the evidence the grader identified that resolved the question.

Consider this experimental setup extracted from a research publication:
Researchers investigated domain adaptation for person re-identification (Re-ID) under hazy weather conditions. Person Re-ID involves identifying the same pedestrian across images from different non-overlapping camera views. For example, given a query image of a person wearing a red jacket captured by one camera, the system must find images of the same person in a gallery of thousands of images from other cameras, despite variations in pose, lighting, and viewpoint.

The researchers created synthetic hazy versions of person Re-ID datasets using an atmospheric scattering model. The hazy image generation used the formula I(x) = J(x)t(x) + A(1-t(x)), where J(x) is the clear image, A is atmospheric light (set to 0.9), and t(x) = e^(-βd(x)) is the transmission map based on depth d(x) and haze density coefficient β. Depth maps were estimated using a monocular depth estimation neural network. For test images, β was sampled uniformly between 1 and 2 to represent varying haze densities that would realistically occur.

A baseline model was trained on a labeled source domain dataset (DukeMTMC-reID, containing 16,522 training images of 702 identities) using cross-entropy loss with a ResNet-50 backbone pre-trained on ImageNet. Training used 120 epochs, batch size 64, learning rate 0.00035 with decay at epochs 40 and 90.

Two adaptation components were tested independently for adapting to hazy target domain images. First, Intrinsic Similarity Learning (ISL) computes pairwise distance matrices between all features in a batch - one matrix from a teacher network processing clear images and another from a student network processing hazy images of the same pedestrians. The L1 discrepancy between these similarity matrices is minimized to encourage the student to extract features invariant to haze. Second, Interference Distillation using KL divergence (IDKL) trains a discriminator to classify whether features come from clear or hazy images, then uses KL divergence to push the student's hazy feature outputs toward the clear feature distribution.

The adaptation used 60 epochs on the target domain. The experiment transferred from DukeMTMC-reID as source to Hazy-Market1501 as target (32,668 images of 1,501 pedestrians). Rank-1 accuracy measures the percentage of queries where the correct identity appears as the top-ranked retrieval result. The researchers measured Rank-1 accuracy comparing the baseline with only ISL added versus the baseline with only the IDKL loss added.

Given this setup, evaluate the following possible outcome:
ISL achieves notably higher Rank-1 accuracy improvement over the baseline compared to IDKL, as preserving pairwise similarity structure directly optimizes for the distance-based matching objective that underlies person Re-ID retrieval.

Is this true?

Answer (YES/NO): YES